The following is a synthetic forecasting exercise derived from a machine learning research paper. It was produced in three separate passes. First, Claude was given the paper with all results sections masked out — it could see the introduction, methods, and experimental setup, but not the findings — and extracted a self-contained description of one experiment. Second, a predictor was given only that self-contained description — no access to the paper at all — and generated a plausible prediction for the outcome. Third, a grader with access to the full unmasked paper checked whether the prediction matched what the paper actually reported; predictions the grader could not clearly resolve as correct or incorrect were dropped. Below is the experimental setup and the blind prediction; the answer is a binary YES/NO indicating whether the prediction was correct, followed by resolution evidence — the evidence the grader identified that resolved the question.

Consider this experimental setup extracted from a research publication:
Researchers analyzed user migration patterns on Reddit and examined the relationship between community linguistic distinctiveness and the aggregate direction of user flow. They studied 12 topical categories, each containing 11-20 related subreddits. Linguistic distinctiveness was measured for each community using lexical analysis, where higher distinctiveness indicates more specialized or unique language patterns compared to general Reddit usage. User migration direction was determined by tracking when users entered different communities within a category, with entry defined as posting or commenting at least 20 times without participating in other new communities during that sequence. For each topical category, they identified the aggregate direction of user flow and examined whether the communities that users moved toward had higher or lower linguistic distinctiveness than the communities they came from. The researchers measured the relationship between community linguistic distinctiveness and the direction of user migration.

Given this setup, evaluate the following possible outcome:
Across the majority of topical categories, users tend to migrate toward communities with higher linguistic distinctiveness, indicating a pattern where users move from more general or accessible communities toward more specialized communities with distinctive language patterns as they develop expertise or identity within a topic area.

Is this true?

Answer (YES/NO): YES